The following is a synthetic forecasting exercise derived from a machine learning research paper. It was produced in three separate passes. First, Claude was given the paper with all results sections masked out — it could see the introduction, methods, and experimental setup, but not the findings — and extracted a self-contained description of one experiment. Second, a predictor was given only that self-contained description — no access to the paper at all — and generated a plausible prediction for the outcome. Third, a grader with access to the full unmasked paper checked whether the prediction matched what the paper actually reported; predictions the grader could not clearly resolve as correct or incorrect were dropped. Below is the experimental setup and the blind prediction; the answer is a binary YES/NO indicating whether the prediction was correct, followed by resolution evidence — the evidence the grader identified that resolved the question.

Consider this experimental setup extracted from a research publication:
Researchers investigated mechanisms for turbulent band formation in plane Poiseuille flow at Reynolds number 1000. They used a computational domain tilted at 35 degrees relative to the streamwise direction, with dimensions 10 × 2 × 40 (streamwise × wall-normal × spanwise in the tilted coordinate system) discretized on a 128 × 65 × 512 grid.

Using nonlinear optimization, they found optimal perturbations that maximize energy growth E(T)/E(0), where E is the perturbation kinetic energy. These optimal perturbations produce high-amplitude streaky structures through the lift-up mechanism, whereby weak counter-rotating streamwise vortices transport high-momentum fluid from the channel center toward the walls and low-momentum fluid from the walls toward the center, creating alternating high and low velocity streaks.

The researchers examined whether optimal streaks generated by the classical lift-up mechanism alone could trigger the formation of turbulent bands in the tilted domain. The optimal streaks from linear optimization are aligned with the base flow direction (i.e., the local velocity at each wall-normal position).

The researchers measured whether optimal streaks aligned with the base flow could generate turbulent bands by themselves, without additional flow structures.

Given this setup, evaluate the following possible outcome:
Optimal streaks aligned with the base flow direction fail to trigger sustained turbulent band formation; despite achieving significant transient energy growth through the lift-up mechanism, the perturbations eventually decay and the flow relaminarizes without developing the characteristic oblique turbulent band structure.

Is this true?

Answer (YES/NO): NO